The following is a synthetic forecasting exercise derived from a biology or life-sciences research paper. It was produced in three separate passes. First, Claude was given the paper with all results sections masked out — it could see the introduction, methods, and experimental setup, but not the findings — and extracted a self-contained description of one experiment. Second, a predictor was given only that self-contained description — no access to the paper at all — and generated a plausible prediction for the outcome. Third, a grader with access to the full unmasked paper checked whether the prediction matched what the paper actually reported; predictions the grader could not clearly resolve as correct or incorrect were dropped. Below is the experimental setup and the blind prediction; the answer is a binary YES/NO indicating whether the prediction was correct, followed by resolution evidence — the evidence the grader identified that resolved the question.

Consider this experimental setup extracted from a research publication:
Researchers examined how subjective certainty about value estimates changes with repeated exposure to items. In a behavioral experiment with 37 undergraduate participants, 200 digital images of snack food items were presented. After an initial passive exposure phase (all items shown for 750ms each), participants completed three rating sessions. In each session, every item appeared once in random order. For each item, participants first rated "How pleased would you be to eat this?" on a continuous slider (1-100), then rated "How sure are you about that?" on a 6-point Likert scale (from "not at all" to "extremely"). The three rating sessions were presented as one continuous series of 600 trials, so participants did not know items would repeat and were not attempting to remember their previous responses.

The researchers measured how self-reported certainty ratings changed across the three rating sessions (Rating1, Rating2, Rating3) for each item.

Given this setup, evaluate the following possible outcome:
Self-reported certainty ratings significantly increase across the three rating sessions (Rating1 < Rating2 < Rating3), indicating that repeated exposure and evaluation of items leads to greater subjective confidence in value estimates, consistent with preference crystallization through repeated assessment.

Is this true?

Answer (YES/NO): NO